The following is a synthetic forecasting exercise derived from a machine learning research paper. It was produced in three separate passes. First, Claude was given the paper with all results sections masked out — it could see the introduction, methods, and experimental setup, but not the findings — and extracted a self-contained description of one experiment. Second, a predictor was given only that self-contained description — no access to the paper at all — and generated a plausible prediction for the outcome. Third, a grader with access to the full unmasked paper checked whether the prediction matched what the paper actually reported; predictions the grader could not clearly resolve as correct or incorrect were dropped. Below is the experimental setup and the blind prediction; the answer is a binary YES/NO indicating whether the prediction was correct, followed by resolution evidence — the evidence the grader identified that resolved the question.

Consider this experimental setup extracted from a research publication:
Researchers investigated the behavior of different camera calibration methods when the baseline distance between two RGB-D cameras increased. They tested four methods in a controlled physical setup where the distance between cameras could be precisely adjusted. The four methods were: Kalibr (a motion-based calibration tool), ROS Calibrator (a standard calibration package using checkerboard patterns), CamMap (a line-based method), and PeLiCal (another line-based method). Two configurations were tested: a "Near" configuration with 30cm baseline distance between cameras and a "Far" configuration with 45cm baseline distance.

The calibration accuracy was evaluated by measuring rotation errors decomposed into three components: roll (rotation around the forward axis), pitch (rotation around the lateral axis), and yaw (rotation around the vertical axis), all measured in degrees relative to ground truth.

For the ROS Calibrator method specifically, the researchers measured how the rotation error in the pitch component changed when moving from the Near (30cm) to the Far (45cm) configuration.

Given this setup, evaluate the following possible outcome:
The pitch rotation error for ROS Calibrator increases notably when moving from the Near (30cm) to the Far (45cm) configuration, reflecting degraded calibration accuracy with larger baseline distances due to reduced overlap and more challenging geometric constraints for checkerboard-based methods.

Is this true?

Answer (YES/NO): YES